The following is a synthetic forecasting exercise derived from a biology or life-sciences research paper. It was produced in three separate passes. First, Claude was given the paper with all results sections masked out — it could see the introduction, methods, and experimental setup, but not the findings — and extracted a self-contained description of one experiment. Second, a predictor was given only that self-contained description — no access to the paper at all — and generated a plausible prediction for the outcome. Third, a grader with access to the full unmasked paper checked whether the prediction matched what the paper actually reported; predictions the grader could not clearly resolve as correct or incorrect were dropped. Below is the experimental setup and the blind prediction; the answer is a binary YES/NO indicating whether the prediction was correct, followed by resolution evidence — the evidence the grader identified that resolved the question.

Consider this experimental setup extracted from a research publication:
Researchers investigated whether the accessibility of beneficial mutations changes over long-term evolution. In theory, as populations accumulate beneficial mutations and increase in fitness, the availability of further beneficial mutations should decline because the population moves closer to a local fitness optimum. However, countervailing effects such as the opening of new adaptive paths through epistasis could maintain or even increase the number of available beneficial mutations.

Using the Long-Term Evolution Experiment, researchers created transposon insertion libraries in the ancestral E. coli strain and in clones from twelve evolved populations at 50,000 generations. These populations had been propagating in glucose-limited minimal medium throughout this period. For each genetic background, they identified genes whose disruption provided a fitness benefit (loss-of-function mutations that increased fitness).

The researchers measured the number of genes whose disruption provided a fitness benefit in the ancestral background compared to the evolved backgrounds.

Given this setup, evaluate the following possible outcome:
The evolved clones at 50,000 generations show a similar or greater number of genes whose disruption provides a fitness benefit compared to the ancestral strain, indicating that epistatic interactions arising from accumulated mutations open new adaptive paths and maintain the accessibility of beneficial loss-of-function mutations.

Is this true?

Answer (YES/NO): NO